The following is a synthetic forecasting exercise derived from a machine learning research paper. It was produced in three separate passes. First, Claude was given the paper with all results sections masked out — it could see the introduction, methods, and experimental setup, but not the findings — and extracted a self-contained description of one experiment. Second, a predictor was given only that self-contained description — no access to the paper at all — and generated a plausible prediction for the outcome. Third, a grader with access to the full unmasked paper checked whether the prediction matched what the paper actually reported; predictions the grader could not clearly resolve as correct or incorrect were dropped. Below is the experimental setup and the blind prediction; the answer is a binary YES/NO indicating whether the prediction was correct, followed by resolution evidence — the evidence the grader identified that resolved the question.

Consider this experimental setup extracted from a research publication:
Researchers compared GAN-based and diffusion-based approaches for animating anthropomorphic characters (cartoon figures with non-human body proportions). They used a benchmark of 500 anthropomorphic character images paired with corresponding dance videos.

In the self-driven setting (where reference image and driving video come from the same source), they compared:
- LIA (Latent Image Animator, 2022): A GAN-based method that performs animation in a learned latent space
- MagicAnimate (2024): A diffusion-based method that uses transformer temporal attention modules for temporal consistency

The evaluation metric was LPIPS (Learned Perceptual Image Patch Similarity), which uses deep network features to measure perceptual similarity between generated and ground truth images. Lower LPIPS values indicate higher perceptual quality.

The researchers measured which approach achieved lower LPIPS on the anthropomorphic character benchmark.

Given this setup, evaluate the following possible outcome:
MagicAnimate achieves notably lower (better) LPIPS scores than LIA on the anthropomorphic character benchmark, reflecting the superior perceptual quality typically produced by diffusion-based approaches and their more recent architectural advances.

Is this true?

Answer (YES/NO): NO